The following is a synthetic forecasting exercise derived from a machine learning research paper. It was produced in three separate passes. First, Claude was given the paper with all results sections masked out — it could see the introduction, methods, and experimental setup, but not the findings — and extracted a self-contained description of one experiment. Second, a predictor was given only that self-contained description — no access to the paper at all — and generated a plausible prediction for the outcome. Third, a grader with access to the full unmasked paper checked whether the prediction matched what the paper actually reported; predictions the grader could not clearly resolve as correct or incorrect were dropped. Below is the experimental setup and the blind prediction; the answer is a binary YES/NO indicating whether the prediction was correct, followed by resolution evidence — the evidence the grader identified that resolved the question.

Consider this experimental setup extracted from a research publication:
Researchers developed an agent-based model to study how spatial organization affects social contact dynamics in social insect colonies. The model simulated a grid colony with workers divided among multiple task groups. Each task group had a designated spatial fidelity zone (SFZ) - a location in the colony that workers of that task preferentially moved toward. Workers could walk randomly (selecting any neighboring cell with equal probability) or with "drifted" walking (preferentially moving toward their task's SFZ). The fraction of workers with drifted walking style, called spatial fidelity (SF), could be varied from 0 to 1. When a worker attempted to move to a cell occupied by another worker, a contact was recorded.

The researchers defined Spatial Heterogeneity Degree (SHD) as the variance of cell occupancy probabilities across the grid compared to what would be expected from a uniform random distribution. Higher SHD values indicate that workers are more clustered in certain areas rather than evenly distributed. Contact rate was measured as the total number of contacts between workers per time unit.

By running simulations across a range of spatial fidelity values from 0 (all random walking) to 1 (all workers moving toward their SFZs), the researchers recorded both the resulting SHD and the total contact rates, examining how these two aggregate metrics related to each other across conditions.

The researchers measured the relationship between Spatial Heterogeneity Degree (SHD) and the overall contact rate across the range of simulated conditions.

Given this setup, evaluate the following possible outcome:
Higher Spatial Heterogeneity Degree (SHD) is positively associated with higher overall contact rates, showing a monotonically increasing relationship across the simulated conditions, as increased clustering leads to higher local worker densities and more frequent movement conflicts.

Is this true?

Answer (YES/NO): YES